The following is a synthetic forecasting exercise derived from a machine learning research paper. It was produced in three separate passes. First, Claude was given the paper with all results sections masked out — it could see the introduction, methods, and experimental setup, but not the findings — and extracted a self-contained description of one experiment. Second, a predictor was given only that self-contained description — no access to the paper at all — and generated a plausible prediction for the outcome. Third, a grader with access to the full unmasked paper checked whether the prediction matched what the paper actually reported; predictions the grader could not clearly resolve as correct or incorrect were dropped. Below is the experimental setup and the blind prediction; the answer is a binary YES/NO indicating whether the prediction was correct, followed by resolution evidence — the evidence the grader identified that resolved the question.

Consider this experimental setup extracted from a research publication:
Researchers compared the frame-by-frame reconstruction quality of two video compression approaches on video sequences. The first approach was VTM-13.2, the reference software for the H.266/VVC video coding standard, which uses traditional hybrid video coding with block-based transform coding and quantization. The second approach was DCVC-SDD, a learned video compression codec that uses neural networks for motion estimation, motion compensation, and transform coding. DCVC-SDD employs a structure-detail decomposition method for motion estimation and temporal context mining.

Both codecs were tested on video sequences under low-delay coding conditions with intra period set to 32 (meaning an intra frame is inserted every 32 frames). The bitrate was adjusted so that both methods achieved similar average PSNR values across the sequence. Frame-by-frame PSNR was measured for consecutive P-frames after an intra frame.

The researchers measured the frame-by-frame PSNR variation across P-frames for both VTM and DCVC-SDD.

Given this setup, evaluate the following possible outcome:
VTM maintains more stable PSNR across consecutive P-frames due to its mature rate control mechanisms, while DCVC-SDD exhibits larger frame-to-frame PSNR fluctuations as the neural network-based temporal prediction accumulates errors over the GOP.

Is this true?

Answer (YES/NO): NO